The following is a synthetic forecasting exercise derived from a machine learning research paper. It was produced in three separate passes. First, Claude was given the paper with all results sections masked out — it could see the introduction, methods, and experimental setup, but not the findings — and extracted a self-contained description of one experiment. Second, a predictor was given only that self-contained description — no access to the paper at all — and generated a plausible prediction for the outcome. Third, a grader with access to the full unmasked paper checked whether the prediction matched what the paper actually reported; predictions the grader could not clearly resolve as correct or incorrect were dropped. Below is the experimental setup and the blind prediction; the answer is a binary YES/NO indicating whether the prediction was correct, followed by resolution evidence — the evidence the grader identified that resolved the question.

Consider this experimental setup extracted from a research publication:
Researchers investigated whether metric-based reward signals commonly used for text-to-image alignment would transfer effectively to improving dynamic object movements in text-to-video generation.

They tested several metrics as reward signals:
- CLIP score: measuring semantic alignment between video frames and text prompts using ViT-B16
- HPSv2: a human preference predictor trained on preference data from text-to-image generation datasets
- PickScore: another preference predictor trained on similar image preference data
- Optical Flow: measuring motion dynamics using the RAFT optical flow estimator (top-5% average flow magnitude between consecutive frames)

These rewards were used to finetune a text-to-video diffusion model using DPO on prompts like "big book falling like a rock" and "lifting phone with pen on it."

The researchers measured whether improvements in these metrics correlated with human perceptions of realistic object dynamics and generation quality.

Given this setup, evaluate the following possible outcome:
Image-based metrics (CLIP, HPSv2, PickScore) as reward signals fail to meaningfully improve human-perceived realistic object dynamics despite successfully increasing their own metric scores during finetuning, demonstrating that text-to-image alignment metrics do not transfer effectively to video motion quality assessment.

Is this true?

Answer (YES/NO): YES